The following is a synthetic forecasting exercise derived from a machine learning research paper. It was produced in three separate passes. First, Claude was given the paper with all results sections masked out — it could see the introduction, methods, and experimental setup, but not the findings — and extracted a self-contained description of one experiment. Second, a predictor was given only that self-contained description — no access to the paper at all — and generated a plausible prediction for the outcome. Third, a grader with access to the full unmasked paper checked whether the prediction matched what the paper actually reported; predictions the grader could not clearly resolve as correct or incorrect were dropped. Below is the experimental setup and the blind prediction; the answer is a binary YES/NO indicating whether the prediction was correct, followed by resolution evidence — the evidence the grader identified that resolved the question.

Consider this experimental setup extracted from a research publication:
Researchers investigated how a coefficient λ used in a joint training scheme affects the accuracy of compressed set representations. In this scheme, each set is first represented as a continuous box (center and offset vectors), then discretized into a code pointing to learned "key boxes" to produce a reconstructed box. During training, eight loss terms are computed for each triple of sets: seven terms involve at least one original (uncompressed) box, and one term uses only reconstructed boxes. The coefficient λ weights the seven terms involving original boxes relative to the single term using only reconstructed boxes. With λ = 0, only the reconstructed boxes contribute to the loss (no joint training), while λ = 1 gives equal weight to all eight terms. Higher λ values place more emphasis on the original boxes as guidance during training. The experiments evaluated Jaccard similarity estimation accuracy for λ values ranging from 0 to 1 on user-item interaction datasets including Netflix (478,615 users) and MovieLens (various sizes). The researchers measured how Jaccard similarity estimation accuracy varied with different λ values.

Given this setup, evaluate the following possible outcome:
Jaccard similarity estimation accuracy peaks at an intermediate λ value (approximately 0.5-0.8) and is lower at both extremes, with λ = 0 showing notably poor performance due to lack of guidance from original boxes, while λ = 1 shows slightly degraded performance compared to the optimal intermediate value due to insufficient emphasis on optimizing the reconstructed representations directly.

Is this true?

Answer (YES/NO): NO